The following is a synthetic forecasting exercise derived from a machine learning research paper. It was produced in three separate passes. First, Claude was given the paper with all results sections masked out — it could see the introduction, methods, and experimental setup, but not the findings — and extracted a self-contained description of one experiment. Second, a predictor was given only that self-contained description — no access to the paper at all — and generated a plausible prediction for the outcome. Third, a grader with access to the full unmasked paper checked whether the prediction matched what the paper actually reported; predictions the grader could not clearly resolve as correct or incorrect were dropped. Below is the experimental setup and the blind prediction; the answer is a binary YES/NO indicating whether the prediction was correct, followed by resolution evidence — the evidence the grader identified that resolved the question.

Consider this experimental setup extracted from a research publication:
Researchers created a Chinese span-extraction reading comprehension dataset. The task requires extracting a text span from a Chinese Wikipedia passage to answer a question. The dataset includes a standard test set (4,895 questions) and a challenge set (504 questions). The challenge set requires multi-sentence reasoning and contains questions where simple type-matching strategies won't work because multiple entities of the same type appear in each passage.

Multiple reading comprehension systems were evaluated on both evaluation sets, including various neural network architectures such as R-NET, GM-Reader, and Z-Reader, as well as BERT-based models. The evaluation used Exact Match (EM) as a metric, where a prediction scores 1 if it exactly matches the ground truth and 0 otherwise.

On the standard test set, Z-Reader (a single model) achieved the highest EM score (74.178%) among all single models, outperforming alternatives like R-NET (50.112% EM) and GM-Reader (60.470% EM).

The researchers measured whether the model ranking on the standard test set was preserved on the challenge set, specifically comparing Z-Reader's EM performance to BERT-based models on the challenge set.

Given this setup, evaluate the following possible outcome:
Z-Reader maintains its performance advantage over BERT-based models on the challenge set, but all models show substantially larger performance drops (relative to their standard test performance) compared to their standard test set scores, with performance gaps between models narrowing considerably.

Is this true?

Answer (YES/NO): NO